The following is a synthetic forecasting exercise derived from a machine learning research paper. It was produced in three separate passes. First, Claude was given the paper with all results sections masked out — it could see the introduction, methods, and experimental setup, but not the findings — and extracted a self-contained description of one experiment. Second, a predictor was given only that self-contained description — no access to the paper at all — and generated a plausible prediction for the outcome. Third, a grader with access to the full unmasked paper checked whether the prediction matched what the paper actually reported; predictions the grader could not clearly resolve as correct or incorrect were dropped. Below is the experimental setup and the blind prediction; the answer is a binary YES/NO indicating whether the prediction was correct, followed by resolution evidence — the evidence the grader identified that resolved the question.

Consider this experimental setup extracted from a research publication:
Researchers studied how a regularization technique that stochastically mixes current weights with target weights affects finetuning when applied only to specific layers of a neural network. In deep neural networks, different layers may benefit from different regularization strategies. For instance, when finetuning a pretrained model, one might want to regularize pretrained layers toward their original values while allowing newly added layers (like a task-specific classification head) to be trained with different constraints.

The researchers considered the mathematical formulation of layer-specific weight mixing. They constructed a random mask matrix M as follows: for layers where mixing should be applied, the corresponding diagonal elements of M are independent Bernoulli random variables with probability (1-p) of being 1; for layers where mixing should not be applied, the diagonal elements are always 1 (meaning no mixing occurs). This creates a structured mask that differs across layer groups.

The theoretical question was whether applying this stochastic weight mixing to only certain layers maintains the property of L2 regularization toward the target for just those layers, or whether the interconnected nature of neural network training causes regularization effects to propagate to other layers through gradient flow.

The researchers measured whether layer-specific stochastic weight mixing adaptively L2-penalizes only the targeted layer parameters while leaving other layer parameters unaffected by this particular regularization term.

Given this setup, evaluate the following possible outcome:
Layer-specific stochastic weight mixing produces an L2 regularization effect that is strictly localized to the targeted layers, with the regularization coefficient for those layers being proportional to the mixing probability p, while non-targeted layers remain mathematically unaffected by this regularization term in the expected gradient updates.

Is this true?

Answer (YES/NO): NO